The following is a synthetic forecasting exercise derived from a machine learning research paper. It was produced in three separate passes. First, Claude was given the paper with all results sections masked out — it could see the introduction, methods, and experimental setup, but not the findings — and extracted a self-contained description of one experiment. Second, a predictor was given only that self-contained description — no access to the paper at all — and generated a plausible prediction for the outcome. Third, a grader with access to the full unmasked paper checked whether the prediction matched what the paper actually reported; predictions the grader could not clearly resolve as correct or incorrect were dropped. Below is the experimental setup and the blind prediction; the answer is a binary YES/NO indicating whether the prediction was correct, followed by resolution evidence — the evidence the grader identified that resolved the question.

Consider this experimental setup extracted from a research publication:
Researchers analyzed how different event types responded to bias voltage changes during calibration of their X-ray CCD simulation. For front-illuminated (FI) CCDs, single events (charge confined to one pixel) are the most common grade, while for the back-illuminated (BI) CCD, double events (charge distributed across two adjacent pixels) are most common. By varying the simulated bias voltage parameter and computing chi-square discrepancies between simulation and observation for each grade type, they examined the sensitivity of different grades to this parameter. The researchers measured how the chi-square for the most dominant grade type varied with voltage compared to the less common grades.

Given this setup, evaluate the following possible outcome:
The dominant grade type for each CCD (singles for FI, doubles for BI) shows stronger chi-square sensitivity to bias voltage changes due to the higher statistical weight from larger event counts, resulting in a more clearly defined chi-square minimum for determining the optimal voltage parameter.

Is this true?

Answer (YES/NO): NO